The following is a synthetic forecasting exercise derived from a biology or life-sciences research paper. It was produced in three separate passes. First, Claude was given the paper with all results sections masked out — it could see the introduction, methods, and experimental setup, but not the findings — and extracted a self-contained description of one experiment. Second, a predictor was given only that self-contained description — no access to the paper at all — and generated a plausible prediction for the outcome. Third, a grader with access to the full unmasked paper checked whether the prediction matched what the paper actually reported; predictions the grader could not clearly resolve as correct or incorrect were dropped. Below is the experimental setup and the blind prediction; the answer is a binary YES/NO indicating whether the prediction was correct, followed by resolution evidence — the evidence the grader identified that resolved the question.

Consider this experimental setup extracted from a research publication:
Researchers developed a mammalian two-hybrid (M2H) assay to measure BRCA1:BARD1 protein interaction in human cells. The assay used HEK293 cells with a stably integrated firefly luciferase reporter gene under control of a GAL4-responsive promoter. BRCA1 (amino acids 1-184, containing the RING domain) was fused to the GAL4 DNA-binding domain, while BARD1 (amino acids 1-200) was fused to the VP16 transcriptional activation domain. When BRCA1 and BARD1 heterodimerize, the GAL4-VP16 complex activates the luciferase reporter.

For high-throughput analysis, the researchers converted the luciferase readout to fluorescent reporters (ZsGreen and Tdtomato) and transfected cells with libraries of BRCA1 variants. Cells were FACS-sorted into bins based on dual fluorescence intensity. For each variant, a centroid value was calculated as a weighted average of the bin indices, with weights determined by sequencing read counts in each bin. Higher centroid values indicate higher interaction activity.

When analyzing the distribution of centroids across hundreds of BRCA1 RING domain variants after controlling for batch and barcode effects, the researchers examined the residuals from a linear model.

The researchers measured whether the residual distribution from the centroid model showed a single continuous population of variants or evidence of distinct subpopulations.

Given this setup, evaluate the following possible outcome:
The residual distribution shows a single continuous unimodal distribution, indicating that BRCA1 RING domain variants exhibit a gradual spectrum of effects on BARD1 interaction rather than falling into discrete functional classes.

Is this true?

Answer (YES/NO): NO